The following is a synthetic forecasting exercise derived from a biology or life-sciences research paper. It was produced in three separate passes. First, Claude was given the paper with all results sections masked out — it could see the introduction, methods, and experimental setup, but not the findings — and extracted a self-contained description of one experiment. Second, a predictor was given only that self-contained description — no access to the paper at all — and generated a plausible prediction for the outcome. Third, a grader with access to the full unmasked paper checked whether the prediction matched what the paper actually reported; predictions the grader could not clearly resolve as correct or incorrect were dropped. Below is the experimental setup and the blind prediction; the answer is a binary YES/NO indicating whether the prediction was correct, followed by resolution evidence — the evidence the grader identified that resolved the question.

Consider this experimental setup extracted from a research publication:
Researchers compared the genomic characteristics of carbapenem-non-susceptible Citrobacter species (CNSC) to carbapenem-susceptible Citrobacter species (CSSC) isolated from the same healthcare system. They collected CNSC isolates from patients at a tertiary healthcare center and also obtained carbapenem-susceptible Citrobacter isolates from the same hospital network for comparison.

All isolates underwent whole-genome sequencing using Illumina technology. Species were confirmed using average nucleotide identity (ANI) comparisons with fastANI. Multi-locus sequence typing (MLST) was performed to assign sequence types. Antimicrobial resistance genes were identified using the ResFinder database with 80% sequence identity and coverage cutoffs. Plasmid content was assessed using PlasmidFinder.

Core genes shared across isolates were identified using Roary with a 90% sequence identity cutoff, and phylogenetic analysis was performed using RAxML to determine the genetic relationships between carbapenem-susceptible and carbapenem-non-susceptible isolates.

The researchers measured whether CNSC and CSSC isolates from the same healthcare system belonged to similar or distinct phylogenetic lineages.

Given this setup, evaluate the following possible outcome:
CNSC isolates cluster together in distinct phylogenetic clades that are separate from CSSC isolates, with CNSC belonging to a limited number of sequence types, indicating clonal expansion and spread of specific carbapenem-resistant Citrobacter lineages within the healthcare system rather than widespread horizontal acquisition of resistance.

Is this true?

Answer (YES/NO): NO